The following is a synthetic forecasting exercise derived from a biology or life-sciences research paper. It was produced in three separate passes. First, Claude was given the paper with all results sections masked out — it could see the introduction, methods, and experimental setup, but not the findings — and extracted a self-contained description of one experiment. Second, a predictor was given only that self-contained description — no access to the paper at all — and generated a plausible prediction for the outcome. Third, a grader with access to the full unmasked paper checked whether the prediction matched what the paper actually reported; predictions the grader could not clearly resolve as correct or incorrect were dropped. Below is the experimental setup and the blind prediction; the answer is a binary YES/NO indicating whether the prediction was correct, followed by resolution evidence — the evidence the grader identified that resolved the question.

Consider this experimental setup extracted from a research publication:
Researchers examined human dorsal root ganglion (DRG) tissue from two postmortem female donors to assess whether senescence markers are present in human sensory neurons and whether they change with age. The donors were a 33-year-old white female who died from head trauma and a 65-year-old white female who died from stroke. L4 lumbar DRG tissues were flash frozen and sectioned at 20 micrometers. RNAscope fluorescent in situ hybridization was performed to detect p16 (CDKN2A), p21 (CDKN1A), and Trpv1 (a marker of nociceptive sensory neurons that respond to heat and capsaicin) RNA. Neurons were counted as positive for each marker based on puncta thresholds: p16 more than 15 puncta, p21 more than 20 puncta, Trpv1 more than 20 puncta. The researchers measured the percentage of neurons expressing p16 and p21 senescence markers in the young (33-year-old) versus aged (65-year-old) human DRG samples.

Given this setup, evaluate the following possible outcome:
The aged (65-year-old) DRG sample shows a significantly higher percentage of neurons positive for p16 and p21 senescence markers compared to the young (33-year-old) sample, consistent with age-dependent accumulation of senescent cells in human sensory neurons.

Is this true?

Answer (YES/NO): YES